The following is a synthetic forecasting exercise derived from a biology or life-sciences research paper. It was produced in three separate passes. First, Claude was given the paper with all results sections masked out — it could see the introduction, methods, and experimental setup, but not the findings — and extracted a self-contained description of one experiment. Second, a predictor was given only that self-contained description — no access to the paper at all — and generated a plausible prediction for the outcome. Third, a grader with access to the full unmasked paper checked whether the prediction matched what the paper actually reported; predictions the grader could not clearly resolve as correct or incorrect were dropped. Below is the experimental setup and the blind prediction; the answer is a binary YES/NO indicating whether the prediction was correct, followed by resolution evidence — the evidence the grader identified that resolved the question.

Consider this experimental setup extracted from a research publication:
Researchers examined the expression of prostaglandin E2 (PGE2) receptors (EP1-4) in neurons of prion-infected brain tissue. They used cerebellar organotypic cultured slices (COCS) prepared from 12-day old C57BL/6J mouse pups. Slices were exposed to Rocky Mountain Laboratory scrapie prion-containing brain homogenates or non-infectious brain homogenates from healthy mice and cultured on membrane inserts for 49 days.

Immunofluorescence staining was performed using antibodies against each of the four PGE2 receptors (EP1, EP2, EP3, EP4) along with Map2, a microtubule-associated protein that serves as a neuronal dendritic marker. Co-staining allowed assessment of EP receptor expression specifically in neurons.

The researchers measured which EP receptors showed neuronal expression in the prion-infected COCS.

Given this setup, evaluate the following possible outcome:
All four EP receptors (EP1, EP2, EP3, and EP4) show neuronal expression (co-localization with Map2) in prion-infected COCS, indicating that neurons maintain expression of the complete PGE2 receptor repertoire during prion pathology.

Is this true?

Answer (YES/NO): YES